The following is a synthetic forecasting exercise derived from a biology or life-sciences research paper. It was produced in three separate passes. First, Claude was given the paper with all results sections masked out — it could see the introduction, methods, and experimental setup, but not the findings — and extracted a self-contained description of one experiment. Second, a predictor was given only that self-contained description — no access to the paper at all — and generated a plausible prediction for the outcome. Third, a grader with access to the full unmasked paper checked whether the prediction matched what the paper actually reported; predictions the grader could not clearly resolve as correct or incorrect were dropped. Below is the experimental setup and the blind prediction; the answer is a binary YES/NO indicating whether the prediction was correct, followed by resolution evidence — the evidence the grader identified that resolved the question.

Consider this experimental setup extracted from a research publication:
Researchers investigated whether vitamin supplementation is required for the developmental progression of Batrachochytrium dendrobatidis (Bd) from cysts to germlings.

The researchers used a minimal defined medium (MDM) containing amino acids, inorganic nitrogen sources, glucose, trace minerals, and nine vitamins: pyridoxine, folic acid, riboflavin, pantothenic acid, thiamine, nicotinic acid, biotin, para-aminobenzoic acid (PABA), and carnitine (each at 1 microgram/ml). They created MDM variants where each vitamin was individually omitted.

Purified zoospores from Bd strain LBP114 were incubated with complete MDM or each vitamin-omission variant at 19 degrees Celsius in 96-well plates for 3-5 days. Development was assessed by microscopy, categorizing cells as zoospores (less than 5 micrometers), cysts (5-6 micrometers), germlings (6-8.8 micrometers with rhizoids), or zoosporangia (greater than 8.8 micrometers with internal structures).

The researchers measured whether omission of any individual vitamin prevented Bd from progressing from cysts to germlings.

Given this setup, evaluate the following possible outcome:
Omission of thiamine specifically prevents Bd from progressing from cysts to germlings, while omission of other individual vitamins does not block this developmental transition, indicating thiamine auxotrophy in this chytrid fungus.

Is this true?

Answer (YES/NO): NO